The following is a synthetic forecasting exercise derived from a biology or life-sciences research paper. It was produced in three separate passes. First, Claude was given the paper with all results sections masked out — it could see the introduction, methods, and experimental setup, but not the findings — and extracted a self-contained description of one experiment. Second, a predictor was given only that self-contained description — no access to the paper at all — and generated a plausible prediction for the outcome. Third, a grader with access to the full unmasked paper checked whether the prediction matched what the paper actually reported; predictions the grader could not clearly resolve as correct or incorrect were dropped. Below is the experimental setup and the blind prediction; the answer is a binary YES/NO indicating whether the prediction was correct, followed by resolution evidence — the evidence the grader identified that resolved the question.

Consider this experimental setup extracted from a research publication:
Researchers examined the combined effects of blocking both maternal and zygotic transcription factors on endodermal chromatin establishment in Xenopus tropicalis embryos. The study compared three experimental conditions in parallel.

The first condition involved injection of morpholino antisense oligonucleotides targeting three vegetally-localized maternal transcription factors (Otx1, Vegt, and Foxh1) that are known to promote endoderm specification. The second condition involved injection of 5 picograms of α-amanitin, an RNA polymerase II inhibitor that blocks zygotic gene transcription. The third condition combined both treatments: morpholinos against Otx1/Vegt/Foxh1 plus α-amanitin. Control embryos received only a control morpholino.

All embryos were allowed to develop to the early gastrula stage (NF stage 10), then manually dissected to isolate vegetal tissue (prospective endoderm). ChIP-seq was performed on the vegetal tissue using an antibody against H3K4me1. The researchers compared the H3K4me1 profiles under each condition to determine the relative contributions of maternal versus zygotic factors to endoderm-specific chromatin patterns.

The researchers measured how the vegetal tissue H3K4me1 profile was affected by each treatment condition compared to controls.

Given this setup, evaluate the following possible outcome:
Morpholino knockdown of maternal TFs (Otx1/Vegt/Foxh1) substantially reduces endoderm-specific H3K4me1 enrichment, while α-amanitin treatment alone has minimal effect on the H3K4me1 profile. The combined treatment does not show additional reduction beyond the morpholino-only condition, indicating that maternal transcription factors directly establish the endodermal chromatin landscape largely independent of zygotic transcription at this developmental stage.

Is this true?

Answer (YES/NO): NO